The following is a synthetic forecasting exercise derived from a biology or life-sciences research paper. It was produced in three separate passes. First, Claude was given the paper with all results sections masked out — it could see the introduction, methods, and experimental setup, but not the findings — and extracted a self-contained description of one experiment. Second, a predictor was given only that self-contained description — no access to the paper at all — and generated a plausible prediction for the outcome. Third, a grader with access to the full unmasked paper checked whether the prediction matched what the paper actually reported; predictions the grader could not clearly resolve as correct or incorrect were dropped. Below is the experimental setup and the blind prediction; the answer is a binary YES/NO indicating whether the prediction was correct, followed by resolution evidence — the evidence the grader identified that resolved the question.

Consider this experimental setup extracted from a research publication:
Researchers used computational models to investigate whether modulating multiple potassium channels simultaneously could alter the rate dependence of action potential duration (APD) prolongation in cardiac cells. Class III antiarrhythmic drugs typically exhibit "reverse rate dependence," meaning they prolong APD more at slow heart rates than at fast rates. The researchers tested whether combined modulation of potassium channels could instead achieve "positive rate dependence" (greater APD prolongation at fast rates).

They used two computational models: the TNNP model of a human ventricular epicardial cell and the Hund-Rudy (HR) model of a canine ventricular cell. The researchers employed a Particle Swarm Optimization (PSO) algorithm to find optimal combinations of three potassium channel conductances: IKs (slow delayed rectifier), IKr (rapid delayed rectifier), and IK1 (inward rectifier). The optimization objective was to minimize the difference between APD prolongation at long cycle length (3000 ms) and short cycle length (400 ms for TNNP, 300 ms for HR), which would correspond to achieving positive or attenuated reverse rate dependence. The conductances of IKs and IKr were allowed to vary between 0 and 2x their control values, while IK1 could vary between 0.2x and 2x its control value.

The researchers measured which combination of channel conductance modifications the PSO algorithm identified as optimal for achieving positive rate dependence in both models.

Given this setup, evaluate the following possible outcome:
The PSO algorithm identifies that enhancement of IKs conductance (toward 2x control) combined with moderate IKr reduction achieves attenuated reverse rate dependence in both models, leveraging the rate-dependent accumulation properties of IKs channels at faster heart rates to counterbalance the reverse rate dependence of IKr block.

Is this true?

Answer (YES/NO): NO